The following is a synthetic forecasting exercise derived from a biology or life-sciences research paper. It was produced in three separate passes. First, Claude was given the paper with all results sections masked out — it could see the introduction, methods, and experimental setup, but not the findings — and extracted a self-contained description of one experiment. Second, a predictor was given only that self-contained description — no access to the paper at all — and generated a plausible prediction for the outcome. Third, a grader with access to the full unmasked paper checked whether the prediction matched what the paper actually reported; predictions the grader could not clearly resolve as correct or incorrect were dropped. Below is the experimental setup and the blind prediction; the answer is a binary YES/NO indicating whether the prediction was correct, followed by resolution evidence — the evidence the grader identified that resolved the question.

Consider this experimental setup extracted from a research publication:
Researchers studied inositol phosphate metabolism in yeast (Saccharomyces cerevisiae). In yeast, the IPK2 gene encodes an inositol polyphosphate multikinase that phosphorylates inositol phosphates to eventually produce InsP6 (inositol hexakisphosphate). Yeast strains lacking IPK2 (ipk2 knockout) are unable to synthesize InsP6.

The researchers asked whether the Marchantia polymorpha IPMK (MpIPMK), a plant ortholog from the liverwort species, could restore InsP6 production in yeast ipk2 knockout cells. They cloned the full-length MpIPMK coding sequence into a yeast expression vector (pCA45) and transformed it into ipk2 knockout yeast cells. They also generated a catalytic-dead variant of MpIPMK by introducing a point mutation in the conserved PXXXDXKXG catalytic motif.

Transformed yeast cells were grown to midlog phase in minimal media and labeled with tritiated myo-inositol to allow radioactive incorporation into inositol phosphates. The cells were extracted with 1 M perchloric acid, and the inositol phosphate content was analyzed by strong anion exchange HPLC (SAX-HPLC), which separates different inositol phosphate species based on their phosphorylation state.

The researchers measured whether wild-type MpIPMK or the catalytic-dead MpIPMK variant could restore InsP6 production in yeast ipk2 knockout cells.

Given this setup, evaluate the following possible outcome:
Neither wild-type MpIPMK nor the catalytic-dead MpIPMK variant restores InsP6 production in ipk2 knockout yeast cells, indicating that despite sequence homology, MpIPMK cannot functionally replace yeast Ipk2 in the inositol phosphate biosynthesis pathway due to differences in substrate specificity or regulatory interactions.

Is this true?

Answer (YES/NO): NO